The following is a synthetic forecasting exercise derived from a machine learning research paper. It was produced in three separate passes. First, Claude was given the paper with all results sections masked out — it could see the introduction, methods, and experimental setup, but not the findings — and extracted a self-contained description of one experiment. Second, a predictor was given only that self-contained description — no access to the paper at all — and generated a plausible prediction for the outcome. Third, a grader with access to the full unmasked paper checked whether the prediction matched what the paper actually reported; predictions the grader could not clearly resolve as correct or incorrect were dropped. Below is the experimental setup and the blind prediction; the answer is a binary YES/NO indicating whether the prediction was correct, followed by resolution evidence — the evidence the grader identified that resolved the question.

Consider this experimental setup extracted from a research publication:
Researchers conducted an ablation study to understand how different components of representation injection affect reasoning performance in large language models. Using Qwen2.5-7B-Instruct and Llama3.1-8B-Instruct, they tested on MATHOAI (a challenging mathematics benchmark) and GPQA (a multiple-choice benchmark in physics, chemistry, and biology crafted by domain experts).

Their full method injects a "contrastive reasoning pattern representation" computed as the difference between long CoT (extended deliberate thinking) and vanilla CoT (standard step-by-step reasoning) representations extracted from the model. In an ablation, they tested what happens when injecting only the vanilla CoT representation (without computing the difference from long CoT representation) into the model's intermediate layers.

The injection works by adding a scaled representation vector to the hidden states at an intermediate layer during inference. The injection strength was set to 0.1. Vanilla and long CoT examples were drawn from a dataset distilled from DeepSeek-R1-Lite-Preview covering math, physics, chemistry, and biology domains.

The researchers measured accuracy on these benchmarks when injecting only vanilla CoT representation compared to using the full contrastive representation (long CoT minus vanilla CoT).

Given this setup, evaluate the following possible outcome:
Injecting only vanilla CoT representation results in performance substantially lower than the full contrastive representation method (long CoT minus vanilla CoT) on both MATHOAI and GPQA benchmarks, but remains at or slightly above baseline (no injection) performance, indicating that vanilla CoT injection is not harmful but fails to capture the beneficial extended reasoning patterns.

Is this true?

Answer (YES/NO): NO